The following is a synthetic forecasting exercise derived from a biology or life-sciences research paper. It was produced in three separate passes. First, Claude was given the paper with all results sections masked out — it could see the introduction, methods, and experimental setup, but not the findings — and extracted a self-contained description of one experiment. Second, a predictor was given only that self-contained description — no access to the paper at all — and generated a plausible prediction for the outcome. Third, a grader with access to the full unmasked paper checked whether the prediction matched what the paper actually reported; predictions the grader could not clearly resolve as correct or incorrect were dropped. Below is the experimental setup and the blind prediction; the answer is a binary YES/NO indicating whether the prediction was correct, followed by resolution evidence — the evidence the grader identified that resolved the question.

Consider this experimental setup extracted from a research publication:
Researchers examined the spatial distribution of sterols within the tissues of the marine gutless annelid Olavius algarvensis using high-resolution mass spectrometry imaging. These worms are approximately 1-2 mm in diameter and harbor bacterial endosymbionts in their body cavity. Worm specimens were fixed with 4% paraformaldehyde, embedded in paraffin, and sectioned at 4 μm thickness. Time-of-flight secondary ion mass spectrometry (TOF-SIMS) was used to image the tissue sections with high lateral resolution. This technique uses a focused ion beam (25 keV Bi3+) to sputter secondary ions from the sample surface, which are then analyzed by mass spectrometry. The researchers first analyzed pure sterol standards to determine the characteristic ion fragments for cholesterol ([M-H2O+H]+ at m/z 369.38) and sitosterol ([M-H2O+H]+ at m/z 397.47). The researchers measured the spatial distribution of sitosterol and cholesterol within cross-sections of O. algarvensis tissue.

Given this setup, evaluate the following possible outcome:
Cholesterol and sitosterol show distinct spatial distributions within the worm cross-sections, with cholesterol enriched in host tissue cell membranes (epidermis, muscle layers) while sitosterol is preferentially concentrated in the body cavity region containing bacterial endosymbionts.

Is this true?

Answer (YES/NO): NO